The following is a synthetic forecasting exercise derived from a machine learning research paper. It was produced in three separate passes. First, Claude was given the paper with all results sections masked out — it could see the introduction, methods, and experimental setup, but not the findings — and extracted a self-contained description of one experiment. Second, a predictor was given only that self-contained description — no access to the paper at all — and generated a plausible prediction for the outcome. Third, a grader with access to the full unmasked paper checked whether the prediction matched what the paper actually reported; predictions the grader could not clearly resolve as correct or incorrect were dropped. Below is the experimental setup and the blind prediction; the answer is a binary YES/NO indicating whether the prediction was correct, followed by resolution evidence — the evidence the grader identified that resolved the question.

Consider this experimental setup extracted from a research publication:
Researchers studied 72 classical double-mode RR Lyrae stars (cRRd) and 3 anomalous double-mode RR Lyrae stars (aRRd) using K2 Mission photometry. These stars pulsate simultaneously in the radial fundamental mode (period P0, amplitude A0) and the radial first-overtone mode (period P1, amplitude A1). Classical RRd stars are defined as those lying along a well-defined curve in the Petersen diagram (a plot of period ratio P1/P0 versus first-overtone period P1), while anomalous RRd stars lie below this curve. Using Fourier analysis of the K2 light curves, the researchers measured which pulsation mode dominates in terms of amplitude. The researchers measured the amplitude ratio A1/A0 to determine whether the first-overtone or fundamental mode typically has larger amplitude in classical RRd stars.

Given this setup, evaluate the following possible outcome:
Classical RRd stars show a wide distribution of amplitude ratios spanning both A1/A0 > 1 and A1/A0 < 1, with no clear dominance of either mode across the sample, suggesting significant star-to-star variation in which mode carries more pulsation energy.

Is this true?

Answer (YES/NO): NO